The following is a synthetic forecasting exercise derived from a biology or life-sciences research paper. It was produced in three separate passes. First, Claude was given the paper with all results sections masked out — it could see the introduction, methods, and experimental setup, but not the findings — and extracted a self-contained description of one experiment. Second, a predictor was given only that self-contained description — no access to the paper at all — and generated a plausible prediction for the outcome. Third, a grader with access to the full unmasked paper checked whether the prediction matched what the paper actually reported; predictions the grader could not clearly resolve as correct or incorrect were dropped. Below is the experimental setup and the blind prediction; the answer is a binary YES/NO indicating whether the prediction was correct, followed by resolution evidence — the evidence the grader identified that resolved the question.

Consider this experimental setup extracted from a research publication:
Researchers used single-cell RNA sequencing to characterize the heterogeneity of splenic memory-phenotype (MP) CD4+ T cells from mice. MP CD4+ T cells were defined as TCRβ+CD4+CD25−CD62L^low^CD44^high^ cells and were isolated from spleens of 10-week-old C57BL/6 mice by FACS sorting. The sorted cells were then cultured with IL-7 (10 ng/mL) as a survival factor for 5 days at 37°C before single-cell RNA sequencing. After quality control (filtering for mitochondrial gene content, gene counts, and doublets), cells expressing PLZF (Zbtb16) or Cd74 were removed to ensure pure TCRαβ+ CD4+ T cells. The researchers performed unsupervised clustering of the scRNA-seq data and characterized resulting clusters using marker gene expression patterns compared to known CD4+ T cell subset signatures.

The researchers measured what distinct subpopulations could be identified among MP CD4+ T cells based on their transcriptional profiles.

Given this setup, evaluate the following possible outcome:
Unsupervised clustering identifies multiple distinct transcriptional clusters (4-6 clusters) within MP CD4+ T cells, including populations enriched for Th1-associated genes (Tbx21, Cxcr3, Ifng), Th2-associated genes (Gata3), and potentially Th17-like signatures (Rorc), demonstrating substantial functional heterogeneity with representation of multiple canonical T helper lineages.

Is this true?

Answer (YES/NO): NO